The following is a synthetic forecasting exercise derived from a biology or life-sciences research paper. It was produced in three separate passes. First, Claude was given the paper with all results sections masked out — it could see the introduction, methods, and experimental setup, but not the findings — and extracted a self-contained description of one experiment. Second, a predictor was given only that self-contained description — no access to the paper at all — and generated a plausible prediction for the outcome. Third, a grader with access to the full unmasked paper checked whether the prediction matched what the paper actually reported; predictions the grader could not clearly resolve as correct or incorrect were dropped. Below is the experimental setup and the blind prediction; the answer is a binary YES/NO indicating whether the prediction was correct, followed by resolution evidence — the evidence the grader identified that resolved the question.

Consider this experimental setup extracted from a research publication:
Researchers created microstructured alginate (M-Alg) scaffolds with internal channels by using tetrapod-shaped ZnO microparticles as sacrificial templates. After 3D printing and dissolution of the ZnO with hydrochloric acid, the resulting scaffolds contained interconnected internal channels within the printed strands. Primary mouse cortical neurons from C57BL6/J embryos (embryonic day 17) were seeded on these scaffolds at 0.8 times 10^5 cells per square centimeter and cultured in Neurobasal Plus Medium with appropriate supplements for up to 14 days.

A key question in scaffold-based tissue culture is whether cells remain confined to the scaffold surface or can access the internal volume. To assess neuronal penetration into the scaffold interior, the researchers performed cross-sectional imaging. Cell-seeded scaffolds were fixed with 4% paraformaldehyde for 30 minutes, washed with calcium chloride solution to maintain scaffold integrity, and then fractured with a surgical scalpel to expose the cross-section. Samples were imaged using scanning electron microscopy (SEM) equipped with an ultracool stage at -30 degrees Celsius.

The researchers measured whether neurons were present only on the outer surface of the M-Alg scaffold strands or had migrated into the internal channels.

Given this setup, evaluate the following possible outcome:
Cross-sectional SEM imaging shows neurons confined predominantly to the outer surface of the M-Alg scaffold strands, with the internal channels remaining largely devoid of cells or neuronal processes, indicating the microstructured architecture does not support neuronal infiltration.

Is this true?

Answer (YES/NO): NO